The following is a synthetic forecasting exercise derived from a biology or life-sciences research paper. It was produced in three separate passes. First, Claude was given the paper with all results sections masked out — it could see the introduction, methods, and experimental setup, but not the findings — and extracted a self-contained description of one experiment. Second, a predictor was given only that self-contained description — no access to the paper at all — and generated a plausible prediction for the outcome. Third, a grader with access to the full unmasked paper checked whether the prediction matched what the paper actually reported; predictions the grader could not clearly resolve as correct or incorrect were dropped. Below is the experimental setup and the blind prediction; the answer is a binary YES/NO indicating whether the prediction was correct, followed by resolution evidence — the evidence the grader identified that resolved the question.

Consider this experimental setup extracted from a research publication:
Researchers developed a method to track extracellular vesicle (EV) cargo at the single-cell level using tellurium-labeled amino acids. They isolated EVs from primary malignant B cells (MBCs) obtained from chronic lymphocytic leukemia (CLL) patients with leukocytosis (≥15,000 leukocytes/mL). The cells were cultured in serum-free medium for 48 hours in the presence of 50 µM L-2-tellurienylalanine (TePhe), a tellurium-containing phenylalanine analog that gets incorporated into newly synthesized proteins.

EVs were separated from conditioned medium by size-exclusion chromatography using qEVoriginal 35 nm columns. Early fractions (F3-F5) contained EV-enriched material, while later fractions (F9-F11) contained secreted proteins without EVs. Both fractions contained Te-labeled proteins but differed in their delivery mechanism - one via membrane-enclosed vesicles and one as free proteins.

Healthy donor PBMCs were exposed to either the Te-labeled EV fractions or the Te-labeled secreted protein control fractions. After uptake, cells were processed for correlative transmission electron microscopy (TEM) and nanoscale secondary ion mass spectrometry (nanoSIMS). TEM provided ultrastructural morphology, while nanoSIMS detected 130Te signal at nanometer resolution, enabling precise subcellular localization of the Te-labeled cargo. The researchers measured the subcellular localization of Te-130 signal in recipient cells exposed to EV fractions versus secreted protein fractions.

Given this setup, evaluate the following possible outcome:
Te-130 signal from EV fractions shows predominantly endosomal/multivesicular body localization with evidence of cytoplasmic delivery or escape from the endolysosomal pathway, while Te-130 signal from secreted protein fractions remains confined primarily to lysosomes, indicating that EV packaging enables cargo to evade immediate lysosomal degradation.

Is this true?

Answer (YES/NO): NO